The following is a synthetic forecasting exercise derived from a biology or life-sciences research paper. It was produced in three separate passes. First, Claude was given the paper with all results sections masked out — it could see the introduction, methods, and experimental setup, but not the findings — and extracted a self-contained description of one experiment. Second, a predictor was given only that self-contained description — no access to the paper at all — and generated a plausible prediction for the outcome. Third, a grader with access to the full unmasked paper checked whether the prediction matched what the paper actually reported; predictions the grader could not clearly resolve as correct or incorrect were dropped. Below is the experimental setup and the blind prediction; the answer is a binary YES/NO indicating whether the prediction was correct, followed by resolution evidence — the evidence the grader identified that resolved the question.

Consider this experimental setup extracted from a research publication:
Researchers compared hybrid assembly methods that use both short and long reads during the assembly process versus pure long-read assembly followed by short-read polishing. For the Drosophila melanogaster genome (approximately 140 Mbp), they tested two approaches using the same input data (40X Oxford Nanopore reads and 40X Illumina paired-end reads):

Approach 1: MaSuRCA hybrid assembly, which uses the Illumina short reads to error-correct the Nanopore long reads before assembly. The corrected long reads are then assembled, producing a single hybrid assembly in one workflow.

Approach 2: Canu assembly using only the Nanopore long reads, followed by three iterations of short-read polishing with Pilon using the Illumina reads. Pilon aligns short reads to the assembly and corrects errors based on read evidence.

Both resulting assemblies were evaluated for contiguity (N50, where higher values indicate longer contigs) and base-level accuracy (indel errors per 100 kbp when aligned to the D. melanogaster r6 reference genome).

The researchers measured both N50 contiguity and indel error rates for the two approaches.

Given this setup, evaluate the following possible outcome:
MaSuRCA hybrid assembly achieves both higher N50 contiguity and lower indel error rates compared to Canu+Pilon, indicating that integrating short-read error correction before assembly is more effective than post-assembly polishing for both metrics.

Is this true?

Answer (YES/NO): NO